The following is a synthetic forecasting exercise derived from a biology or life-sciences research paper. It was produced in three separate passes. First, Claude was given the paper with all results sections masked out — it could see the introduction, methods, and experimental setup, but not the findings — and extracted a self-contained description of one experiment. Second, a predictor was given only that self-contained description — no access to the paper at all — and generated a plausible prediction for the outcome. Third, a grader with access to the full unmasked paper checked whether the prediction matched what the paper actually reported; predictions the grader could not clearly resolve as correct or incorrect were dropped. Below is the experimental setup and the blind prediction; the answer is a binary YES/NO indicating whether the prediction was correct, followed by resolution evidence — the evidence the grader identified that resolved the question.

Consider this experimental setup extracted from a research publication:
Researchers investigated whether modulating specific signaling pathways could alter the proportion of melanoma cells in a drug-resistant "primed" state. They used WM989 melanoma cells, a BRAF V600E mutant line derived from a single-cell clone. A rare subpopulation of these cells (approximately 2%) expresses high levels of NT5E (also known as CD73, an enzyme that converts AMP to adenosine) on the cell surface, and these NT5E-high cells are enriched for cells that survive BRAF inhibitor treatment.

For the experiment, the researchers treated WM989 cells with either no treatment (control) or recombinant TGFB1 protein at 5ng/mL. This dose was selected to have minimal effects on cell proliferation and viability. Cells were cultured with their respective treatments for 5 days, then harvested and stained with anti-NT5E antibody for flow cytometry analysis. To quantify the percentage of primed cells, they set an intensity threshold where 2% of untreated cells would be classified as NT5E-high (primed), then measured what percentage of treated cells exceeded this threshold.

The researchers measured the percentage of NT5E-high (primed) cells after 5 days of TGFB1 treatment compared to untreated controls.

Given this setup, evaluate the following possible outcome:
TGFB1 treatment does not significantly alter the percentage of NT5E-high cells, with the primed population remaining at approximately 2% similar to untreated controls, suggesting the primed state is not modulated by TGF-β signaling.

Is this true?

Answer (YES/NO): NO